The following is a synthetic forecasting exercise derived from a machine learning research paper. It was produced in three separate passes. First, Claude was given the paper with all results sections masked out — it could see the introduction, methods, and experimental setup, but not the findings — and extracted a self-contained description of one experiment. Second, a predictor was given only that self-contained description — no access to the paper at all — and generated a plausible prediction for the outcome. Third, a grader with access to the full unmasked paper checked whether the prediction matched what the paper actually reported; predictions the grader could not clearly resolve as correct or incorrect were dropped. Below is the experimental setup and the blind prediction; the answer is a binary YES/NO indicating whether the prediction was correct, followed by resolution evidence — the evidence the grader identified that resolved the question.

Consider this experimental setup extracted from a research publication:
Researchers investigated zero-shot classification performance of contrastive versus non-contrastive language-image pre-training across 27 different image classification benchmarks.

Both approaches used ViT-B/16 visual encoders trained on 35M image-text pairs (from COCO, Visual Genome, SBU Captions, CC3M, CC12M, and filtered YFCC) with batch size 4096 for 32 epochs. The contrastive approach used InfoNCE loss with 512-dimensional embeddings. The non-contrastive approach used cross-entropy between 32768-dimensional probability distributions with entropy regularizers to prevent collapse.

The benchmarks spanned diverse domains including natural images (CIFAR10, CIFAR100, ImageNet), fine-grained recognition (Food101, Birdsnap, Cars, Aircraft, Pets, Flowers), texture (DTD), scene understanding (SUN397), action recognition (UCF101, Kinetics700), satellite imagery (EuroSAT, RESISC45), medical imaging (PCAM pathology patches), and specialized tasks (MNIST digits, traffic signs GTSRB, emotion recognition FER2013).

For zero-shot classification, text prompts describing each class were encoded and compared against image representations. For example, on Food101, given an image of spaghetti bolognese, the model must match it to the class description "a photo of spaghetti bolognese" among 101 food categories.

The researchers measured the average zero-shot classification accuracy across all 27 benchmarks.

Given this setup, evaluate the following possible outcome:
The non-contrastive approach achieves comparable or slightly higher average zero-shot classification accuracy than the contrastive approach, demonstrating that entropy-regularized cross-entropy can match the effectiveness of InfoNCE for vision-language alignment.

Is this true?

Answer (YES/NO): NO